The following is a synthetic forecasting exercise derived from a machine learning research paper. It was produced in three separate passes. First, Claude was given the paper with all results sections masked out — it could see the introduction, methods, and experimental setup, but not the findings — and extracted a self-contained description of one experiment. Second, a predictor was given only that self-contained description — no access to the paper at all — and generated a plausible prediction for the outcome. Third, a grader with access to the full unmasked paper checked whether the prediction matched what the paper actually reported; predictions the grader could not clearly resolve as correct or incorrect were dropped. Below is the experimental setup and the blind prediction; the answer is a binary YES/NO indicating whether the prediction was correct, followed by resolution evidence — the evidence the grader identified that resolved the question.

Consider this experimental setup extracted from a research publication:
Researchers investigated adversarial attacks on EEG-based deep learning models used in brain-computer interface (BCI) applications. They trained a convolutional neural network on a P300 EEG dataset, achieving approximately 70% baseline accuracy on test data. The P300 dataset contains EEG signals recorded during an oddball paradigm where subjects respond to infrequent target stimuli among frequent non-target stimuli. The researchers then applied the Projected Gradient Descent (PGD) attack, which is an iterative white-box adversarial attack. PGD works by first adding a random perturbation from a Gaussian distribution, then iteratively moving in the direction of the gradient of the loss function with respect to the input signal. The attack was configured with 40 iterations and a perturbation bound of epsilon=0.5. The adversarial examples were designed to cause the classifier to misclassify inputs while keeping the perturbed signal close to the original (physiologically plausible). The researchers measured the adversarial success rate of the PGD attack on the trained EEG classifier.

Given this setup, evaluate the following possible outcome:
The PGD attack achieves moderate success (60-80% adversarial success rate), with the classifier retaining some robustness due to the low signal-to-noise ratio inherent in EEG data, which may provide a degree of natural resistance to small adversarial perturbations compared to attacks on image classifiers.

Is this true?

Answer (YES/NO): NO